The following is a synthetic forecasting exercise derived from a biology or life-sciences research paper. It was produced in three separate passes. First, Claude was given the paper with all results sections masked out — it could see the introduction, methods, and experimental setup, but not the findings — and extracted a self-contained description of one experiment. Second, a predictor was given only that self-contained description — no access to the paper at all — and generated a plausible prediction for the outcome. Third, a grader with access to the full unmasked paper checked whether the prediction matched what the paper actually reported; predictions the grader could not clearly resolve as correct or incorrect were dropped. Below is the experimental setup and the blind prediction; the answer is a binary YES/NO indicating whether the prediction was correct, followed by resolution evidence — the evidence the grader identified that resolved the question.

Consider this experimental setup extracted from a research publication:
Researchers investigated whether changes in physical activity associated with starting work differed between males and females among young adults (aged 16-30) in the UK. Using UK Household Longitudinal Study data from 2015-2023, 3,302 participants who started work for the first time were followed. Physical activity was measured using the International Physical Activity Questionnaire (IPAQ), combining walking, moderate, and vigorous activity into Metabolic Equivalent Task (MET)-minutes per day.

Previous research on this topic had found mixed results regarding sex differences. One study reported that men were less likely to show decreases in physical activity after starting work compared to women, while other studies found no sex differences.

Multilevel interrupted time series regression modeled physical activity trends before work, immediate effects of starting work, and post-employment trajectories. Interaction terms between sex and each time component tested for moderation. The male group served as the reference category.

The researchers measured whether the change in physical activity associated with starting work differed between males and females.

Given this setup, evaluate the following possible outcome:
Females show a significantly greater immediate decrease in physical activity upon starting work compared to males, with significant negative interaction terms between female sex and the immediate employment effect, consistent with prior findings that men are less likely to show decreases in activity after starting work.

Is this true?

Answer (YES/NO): NO